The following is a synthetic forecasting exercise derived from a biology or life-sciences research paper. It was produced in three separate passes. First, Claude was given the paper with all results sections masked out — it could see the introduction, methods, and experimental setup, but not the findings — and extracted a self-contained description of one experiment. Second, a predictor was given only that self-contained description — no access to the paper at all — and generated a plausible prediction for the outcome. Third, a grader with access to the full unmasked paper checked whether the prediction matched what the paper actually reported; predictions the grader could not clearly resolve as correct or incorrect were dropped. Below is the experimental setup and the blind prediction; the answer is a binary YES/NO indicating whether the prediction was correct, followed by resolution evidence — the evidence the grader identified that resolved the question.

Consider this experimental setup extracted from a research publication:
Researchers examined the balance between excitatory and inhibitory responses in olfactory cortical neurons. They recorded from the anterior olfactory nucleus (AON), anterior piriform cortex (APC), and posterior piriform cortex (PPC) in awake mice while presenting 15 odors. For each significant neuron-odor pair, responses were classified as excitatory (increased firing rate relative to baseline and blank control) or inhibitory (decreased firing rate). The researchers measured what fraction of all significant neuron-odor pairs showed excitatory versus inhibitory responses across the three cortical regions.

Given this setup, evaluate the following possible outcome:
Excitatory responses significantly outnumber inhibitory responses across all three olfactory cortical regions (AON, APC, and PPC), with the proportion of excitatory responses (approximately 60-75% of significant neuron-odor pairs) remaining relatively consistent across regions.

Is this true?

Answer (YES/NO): NO